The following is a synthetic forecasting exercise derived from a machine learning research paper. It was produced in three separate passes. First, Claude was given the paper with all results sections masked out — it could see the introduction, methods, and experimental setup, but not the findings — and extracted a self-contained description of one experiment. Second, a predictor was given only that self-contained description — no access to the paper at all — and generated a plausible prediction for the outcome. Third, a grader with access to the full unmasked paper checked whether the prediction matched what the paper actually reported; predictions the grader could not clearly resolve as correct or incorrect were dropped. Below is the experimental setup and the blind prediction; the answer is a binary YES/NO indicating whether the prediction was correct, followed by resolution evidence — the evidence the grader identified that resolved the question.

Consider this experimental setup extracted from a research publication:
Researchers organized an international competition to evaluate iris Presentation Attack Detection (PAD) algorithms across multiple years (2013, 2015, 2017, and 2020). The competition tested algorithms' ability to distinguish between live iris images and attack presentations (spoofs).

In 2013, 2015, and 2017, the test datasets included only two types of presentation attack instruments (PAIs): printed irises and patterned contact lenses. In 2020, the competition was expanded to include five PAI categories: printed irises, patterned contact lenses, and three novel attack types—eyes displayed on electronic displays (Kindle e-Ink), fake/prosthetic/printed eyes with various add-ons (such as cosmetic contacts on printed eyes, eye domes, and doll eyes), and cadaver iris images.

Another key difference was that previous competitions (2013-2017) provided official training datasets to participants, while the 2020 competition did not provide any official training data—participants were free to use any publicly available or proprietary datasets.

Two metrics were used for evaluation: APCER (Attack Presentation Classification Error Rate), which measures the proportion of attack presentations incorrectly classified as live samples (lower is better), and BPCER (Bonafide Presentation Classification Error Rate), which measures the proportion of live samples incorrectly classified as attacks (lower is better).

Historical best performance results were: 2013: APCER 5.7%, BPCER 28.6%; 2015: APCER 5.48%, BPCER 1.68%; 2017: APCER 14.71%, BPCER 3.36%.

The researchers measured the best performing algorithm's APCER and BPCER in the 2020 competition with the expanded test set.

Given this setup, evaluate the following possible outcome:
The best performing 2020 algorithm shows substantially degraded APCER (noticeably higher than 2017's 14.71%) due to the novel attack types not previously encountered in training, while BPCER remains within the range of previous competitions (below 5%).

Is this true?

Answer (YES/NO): YES